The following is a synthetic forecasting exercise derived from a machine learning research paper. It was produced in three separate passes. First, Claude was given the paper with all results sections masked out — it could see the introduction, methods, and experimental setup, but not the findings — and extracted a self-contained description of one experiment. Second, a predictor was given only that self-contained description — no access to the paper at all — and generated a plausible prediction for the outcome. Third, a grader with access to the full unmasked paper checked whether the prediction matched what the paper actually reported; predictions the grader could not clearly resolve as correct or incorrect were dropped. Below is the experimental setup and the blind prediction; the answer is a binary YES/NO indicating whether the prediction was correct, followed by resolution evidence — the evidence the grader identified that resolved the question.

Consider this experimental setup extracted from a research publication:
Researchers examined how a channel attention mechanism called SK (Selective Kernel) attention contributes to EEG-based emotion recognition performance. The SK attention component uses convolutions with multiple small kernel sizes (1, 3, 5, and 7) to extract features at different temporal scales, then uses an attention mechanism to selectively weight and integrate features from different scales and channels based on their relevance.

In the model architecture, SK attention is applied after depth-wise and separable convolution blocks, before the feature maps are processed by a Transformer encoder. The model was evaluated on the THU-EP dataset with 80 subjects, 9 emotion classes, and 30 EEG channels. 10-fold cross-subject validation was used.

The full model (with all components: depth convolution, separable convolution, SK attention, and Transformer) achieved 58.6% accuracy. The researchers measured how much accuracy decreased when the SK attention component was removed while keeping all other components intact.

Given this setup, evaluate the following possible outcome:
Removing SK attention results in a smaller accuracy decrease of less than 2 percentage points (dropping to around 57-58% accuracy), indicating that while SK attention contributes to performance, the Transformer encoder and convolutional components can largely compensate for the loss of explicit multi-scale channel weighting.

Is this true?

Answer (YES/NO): NO